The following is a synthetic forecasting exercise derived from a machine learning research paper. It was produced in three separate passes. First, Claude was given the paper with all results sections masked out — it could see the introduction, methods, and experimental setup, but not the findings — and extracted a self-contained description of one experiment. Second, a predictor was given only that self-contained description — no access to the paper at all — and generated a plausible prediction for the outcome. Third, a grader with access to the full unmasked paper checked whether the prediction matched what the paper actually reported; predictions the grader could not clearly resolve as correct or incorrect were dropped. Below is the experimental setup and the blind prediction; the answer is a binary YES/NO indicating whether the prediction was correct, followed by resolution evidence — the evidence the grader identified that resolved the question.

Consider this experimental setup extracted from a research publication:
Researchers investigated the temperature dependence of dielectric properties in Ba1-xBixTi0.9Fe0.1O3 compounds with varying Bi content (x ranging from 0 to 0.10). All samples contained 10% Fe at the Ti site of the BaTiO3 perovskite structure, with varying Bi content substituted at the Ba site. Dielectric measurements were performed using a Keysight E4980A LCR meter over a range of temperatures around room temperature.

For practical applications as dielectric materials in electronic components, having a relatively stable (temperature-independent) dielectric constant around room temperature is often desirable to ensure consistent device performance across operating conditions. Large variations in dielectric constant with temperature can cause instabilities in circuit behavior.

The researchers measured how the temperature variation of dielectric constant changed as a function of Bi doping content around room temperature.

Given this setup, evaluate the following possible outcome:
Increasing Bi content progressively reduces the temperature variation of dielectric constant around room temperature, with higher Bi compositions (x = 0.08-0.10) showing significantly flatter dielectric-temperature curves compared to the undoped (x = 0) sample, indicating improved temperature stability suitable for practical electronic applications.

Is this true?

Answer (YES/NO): NO